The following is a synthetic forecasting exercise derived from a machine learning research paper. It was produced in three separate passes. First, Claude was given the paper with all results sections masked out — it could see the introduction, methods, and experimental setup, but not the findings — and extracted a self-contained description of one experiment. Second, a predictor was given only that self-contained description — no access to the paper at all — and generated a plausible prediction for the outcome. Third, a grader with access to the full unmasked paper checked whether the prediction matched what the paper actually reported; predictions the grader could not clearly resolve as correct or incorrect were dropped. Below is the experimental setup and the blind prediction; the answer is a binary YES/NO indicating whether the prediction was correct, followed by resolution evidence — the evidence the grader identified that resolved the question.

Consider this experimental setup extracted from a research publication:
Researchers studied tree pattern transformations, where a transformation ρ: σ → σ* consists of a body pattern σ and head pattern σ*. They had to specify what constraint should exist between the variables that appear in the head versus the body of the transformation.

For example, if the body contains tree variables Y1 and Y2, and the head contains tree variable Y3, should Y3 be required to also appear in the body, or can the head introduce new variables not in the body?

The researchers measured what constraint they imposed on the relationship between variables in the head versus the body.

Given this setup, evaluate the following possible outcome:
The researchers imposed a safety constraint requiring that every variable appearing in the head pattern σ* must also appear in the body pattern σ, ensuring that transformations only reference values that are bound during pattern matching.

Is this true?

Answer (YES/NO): YES